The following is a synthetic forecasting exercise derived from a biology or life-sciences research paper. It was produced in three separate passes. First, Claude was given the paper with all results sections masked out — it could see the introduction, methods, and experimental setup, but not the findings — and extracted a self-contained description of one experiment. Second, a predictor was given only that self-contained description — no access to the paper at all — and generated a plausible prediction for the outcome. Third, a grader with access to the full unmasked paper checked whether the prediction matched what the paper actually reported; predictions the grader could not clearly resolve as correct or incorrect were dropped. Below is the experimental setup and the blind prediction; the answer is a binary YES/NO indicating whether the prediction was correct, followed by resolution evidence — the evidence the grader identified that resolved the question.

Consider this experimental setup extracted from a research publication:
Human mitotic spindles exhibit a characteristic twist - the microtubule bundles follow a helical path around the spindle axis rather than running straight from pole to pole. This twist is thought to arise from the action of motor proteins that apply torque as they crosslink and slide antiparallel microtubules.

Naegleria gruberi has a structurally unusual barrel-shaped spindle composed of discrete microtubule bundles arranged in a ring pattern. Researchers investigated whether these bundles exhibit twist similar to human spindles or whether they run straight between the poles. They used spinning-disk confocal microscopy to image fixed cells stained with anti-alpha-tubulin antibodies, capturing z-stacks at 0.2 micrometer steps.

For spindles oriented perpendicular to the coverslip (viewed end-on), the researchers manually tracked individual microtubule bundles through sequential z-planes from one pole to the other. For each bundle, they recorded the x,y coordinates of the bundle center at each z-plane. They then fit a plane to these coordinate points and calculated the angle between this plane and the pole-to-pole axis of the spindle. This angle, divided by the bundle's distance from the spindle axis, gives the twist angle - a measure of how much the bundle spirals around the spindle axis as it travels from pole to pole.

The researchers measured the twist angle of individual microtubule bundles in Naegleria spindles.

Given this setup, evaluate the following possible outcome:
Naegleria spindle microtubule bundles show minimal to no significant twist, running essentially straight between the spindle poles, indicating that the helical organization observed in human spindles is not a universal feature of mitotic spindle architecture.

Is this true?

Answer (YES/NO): NO